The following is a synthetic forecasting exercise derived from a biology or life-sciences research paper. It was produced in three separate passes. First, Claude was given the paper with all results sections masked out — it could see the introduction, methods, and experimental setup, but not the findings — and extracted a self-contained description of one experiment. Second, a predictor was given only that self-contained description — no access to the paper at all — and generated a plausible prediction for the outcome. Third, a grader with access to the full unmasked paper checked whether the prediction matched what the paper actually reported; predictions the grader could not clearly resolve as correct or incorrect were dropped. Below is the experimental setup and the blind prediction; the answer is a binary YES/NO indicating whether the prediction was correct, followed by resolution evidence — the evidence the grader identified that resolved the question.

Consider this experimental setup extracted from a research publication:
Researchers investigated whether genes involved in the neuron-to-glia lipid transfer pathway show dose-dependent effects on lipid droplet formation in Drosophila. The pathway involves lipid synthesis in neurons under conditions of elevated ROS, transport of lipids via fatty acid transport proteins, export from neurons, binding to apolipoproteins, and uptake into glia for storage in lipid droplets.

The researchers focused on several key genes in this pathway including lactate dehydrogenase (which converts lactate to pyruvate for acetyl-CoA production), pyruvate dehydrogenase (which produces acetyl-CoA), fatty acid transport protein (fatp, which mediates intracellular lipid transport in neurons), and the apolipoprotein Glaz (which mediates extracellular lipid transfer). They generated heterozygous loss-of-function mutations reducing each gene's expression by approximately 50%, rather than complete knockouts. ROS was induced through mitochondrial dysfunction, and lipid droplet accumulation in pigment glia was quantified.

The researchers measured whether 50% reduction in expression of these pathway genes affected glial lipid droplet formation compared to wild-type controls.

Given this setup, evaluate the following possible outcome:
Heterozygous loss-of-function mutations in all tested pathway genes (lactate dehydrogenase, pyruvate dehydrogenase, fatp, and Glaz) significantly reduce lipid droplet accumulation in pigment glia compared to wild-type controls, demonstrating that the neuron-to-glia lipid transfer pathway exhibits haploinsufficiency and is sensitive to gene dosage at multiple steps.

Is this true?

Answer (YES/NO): YES